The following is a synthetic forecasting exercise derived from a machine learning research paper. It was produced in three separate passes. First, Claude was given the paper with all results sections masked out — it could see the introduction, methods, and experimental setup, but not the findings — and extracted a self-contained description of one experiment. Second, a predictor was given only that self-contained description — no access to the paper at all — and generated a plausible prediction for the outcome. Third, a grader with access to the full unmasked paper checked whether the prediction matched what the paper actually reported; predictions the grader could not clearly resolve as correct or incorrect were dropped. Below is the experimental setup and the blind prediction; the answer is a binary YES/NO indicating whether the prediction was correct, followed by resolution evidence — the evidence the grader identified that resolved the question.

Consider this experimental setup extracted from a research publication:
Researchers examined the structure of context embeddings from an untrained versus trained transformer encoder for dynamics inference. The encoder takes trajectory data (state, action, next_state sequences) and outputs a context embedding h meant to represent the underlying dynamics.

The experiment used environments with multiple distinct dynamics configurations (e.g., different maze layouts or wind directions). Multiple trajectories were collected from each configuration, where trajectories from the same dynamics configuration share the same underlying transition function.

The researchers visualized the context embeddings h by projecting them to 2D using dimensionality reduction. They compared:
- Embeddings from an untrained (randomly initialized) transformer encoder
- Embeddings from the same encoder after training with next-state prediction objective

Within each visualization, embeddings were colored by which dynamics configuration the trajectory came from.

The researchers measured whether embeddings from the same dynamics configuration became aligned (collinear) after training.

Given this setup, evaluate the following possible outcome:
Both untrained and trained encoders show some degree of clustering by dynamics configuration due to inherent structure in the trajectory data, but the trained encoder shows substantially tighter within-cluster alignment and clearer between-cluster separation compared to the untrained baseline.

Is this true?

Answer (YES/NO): NO